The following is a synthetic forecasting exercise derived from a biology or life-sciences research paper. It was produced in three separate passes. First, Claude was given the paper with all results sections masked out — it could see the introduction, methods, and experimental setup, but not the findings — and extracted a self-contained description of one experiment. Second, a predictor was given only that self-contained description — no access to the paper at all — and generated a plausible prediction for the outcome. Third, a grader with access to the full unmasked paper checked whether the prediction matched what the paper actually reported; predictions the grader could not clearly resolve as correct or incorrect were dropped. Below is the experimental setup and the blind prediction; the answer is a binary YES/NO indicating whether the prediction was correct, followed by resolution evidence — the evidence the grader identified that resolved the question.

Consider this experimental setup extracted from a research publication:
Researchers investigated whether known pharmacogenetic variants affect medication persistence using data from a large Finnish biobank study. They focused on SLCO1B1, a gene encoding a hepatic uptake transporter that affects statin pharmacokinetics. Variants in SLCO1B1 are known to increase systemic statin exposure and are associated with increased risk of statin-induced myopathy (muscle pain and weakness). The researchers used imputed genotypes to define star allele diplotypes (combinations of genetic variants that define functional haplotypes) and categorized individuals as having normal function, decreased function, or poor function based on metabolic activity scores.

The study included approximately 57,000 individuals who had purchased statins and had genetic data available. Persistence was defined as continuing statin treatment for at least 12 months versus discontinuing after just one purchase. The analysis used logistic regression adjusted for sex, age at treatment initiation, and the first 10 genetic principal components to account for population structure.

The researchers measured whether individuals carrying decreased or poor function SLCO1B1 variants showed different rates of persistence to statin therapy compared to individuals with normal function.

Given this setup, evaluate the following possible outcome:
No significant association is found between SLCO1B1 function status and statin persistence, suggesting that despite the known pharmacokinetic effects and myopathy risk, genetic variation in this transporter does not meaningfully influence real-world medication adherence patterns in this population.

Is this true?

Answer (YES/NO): YES